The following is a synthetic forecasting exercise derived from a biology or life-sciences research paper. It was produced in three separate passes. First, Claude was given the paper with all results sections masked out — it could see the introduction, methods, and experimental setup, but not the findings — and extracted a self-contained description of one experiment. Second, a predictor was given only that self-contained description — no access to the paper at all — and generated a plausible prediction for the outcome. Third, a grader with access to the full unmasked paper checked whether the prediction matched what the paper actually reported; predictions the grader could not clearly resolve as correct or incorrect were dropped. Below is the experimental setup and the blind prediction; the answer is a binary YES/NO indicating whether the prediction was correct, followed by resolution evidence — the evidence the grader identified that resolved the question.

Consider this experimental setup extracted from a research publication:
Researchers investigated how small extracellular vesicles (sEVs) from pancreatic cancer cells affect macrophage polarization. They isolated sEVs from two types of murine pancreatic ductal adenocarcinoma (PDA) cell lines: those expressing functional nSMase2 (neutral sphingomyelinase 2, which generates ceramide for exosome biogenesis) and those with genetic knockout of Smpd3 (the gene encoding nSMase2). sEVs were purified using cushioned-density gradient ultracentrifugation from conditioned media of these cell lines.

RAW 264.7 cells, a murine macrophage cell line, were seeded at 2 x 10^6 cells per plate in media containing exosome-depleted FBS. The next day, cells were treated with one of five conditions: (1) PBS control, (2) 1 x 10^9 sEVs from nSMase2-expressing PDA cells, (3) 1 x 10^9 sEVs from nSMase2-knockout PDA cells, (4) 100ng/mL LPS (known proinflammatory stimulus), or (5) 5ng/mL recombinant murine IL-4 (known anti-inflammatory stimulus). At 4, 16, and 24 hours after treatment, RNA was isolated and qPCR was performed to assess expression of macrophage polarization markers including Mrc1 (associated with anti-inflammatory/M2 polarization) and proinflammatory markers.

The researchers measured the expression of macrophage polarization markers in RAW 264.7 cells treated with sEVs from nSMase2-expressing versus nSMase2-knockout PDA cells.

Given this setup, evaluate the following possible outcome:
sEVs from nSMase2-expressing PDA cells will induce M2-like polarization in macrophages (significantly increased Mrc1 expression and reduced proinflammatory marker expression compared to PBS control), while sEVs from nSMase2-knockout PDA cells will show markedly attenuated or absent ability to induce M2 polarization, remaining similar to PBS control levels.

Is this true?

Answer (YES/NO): NO